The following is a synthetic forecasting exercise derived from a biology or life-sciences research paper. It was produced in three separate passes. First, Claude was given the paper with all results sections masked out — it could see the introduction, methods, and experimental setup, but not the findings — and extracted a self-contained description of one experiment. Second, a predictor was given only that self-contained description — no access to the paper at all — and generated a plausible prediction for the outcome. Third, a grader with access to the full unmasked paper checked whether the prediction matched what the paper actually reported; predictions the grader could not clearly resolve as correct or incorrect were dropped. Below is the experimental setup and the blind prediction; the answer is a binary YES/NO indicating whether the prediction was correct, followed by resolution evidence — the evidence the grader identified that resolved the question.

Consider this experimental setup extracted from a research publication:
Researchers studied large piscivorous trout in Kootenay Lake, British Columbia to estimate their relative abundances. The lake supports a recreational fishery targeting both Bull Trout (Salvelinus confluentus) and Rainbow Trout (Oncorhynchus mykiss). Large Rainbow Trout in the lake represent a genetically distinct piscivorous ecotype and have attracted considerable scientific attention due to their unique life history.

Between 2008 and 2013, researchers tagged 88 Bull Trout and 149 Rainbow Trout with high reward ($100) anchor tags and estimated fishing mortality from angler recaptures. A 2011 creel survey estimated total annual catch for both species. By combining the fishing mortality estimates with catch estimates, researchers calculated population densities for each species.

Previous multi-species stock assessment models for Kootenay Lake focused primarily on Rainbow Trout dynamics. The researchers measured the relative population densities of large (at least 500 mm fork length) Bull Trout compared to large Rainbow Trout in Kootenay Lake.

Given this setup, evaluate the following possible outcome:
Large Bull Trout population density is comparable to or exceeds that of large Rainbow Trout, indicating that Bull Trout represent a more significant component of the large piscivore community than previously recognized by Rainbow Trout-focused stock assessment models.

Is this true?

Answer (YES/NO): YES